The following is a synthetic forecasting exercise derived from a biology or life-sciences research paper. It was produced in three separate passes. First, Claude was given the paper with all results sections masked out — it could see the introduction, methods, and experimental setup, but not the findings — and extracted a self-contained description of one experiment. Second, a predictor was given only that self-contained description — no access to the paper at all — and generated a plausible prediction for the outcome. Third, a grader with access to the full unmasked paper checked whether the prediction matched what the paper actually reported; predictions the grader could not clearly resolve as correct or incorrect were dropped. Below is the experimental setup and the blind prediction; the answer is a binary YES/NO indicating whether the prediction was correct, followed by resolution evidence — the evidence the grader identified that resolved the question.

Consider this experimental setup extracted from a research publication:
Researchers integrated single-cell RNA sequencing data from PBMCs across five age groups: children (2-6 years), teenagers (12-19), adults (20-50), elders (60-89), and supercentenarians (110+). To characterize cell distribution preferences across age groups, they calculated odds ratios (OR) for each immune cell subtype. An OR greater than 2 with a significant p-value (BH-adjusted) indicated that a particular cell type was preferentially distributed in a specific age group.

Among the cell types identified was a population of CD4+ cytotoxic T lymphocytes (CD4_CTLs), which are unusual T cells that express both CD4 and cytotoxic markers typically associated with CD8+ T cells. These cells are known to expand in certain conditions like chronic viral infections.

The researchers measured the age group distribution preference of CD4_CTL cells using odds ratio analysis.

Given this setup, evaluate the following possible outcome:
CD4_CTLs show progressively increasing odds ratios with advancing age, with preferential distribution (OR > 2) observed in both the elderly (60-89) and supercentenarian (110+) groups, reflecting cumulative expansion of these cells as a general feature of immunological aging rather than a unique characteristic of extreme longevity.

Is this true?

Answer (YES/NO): NO